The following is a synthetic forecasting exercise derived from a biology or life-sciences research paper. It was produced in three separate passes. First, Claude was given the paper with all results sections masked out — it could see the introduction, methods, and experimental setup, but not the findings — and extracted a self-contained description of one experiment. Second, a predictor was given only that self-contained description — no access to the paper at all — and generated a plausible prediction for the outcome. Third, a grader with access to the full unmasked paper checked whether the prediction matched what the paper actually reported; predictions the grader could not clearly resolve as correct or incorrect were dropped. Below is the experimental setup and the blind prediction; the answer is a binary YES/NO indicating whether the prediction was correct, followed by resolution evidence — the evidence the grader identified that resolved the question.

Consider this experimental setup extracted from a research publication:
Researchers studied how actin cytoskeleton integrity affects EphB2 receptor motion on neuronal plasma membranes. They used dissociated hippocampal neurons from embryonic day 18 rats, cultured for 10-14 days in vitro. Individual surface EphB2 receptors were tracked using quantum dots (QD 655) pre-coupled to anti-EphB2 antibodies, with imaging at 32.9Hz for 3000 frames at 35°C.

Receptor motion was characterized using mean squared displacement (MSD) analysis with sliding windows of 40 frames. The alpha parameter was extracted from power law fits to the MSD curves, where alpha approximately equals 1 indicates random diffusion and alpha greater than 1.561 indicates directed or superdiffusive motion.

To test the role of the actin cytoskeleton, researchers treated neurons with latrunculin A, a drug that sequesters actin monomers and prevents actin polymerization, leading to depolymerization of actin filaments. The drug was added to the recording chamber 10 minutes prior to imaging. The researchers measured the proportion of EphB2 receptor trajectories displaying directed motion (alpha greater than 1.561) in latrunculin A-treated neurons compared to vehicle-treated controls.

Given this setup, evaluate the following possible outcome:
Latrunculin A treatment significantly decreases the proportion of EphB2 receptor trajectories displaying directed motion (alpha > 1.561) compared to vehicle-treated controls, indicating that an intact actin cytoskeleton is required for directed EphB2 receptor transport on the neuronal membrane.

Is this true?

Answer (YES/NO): NO